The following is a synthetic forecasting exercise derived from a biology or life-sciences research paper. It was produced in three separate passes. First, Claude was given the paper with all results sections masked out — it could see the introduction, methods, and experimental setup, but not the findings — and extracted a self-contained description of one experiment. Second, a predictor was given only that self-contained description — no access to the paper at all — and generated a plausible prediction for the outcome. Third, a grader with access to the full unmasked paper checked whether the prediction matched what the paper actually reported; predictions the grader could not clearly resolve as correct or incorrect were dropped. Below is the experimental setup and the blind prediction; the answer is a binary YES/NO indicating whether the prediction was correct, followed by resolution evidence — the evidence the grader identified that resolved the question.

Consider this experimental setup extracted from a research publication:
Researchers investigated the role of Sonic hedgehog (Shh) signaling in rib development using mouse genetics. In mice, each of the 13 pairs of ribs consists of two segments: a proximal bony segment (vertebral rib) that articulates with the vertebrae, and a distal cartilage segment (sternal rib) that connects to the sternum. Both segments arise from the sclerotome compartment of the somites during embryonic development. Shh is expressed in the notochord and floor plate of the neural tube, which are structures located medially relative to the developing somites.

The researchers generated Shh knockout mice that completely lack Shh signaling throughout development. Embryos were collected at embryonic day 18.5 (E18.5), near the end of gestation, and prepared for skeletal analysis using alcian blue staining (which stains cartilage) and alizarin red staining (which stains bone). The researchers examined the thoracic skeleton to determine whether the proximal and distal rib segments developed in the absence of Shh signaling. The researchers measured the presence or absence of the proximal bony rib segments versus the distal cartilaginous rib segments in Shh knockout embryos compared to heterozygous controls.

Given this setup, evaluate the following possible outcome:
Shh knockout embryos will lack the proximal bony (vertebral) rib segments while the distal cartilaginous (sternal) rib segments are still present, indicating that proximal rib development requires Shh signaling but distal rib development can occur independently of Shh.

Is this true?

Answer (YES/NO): YES